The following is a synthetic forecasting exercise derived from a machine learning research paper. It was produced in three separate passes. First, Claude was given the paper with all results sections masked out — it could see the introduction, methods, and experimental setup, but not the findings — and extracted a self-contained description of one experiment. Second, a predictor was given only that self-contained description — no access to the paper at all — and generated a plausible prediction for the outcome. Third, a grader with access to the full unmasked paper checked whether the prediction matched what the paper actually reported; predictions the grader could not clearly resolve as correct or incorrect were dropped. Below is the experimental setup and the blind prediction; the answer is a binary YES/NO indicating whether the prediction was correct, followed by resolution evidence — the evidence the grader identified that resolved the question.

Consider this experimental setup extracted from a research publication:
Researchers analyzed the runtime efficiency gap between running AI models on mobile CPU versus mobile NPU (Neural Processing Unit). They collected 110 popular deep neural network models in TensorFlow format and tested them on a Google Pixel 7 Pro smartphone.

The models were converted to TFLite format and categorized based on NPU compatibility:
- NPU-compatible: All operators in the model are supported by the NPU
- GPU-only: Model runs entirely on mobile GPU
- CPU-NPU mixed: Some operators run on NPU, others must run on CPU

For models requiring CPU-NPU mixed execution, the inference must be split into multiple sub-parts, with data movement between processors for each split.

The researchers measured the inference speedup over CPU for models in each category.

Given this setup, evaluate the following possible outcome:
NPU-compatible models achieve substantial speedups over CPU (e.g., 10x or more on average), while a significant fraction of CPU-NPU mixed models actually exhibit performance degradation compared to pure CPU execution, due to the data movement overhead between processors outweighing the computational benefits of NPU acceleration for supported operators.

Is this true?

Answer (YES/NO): NO